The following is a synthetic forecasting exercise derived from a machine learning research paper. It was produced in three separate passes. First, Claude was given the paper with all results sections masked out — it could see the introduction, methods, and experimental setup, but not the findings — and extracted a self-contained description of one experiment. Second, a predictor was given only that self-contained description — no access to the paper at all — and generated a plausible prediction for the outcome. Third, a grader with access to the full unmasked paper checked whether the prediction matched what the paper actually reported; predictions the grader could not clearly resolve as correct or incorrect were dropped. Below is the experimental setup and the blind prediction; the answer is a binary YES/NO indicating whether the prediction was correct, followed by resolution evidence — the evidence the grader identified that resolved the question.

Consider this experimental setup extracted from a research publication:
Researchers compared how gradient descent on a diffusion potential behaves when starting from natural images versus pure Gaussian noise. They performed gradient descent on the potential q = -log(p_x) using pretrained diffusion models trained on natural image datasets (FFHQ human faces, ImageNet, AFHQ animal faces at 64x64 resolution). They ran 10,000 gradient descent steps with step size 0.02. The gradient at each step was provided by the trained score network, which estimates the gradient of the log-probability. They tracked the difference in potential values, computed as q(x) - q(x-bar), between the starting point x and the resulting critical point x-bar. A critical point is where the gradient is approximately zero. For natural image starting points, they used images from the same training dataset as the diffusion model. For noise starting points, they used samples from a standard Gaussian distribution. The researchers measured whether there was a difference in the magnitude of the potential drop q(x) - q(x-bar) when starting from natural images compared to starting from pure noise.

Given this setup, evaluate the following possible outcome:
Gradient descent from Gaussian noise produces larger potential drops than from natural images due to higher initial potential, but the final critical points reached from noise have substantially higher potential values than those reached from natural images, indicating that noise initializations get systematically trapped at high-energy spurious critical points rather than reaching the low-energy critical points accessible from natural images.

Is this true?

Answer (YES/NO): NO